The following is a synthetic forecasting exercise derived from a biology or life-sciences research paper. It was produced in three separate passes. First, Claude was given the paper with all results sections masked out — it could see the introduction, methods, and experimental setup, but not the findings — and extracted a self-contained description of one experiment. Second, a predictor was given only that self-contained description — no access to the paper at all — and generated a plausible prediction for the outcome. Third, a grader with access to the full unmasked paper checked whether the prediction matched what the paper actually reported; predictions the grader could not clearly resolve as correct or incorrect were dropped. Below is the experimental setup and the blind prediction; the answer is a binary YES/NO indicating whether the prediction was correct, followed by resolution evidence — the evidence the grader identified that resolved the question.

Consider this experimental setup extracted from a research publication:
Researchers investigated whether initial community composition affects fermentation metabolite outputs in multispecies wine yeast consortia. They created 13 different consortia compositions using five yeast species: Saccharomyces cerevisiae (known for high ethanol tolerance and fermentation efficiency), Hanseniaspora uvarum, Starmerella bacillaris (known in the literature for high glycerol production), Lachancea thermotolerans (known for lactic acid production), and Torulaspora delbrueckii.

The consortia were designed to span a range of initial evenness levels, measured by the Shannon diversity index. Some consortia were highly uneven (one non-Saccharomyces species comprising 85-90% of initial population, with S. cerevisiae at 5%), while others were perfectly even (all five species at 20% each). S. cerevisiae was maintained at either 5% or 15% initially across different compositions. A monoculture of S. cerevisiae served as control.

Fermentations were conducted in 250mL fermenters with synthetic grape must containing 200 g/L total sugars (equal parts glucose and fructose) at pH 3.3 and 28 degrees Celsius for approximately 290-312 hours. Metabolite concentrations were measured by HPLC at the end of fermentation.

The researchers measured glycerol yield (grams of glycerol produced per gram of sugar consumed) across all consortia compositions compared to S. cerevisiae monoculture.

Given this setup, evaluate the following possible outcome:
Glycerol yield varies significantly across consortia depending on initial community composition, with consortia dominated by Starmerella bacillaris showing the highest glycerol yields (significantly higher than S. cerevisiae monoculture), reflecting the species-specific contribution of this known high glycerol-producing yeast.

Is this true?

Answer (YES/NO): NO